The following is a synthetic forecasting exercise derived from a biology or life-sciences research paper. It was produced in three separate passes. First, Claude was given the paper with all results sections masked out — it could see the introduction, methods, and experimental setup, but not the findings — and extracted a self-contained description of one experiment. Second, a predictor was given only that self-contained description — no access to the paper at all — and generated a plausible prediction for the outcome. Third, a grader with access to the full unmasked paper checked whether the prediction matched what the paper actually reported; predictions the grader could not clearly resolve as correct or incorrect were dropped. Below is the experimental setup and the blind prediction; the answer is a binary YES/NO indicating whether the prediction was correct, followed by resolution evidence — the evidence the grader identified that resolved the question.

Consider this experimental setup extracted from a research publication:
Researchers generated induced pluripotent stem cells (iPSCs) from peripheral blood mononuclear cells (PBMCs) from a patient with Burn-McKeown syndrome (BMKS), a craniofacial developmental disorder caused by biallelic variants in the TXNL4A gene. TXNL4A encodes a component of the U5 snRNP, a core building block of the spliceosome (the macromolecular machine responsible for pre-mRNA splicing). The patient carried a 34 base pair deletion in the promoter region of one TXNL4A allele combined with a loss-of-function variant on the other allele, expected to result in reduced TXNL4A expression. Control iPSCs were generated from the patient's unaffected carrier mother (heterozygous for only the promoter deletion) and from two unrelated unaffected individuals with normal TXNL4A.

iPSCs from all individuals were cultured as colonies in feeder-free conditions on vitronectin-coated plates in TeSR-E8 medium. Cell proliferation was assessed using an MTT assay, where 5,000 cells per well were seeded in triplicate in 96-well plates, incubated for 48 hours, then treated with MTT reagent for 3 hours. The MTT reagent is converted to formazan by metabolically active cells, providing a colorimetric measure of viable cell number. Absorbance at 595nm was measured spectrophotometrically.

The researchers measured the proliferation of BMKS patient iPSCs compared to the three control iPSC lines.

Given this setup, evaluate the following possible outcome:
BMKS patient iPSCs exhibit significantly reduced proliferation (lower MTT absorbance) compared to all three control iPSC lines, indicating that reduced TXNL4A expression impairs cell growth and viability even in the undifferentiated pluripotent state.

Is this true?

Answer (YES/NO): YES